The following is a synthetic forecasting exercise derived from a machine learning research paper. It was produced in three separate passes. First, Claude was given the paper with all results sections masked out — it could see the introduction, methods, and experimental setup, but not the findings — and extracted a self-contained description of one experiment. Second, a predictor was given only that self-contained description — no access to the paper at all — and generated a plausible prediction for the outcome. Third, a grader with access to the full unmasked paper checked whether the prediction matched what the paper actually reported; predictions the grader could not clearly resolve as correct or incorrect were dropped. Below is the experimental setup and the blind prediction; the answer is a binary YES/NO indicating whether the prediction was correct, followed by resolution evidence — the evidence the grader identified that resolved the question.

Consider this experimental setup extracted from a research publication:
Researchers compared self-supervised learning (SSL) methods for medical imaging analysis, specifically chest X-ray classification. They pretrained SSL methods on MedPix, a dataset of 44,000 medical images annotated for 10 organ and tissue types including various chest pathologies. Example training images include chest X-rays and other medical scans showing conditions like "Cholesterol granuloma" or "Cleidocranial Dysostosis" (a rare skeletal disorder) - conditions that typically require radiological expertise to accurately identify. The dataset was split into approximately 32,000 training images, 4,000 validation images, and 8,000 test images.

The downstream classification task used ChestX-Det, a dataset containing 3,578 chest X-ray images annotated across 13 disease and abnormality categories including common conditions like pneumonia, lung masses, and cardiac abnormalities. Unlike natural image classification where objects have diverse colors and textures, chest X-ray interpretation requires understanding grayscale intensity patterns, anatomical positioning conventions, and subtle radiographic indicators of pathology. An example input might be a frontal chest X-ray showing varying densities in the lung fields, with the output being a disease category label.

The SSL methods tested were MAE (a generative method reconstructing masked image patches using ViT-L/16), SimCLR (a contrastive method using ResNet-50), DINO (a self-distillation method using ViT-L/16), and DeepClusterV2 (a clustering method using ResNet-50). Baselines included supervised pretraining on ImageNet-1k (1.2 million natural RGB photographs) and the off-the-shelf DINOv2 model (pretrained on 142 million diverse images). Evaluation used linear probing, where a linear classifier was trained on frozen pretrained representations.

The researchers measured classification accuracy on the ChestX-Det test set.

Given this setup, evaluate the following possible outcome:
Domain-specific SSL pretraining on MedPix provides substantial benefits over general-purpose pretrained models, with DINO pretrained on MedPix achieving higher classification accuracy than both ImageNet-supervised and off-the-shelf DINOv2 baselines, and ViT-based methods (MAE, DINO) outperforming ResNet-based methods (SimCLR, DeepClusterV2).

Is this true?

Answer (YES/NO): YES